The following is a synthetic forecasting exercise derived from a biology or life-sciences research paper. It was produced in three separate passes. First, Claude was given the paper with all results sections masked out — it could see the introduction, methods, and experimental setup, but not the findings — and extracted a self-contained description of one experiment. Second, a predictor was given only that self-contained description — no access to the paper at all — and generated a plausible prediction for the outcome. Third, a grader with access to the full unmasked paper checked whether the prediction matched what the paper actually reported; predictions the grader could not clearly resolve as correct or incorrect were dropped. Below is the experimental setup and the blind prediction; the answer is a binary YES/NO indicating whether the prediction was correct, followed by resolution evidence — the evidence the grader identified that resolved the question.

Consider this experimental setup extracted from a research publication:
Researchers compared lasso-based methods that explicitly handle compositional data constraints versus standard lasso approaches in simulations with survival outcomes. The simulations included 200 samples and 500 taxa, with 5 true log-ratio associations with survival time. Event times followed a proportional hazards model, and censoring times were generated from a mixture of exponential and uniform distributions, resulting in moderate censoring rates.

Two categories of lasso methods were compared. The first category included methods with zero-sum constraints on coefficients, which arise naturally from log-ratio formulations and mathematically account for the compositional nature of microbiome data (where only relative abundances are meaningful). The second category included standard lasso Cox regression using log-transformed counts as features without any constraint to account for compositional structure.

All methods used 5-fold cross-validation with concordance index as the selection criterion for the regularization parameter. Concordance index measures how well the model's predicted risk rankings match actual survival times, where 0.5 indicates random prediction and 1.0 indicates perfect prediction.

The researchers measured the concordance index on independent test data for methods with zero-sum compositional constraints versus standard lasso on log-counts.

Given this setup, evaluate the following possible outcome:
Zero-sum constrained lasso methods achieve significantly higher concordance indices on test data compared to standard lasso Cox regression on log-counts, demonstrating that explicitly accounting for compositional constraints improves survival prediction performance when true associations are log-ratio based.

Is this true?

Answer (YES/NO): NO